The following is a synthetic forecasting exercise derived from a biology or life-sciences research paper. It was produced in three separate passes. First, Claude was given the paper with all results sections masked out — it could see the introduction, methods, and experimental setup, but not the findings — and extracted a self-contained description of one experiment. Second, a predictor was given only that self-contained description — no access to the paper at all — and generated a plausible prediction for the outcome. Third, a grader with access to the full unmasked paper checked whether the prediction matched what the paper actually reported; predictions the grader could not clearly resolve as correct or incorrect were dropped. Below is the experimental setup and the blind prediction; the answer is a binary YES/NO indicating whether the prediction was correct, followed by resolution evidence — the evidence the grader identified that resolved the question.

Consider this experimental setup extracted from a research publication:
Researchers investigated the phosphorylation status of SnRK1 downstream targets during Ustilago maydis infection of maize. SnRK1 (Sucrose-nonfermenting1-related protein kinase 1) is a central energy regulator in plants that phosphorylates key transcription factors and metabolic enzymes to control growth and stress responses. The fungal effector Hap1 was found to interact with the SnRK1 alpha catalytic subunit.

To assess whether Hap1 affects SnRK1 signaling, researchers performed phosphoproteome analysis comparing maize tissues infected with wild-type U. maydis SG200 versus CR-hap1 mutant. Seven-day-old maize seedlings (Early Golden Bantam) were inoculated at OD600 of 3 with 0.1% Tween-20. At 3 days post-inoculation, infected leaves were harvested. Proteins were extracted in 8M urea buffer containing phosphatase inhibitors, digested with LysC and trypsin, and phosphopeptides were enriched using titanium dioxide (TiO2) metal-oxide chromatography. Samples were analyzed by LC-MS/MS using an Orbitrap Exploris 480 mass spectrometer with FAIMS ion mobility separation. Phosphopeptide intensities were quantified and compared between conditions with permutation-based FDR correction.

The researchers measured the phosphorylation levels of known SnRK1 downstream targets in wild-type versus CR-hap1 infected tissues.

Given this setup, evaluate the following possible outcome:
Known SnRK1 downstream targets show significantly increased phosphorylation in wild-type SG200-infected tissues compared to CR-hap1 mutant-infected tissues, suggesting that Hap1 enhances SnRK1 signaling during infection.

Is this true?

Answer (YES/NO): YES